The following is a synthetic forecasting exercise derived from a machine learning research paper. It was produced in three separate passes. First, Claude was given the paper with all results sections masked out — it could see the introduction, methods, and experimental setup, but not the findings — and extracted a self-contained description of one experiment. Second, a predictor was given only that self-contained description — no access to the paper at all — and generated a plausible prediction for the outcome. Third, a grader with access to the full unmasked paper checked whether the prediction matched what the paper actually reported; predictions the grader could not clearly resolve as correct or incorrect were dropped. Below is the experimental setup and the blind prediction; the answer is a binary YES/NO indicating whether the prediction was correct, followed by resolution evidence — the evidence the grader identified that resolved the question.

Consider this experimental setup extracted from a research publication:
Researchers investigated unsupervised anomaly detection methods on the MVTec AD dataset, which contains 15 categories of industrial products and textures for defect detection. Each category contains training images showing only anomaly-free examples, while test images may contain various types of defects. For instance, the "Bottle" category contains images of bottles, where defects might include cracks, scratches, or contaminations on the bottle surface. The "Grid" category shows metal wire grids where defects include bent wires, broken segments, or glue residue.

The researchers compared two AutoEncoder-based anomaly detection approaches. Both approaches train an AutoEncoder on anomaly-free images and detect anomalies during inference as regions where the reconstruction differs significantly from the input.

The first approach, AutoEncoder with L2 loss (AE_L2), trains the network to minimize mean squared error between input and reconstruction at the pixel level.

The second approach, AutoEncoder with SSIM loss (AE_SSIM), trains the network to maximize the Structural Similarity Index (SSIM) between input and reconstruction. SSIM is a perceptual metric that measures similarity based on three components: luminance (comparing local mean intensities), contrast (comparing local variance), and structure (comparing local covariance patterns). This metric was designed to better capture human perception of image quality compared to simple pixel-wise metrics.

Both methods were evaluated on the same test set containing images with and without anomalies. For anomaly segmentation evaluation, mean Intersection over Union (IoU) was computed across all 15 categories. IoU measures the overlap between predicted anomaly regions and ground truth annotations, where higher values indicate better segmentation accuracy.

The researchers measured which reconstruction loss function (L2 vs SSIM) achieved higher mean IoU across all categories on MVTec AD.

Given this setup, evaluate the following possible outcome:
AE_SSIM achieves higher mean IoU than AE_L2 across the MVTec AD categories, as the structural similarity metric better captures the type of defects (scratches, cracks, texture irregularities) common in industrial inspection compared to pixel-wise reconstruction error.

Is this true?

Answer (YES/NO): NO